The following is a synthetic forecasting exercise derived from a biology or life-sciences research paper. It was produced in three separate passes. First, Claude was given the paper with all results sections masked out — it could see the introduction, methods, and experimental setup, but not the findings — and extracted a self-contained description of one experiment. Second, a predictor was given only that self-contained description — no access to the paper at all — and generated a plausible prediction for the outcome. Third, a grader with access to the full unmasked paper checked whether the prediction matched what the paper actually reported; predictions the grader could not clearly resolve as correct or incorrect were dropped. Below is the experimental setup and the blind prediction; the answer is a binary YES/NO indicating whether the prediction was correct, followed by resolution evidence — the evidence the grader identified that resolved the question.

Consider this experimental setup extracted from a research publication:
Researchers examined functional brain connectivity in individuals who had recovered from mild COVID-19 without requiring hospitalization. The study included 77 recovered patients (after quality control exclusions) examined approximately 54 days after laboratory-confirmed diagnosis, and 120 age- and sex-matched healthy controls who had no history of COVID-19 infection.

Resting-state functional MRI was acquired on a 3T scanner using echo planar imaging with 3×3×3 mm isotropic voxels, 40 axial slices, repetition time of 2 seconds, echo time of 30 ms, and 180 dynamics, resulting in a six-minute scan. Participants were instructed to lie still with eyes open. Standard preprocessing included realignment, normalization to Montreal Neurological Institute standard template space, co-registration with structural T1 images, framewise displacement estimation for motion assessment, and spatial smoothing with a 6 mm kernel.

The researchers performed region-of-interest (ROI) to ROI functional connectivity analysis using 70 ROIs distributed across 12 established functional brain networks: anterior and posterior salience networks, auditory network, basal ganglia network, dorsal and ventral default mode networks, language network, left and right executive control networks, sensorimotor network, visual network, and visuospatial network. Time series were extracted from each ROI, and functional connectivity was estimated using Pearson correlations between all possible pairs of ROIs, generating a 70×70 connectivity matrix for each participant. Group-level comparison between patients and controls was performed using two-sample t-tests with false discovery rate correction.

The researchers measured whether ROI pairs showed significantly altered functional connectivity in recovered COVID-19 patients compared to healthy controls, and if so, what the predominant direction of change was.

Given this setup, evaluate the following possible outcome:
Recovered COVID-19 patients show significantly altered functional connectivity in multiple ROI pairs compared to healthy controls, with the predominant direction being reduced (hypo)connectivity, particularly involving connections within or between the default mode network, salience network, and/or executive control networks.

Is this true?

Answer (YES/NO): NO